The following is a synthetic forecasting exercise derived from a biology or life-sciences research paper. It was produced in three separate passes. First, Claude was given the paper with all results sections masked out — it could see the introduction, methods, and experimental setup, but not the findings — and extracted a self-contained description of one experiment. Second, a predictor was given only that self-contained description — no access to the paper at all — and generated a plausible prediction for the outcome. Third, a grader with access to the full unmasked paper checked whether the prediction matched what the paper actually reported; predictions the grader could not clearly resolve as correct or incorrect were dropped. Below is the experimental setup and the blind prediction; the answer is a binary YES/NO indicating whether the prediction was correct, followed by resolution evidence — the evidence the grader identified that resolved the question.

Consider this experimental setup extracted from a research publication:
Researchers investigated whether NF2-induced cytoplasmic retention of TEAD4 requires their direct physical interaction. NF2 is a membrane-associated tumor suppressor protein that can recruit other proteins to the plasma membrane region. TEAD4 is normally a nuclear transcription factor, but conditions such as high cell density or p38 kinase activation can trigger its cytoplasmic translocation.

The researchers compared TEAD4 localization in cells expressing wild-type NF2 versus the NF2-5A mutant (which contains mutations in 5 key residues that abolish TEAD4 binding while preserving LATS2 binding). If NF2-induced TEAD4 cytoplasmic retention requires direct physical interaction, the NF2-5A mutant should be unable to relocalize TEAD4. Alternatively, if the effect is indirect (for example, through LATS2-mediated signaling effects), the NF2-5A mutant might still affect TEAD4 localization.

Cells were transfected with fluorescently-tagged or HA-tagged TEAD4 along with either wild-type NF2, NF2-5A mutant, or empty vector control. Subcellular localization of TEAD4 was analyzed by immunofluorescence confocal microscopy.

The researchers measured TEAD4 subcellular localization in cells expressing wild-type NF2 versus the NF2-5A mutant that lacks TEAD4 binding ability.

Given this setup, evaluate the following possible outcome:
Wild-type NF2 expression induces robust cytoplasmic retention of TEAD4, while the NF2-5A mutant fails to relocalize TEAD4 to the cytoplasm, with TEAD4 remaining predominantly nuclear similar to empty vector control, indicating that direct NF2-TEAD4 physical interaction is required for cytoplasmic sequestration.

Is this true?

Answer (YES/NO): YES